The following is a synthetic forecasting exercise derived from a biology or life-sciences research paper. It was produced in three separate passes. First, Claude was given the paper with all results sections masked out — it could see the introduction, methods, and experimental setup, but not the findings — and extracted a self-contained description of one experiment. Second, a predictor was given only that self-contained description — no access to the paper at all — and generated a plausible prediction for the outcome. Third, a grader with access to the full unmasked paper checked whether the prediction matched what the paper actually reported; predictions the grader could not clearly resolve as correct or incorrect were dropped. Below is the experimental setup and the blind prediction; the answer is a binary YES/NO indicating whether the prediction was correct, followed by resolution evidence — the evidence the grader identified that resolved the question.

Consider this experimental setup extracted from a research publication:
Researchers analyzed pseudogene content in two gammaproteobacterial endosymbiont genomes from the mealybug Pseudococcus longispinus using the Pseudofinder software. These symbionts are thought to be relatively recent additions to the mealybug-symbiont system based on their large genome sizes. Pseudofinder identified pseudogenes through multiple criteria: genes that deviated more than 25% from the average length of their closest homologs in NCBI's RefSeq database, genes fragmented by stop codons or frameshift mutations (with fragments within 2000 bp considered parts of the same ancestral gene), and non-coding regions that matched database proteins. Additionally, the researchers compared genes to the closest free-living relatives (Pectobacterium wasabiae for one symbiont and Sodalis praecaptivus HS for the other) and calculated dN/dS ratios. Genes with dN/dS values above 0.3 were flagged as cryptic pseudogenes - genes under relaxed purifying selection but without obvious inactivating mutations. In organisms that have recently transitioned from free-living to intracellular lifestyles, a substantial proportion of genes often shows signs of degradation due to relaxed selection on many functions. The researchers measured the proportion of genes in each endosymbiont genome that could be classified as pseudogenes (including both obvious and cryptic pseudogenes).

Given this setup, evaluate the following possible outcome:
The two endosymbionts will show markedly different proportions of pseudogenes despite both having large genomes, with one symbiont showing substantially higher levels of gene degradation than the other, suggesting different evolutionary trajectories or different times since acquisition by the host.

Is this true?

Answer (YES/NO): NO